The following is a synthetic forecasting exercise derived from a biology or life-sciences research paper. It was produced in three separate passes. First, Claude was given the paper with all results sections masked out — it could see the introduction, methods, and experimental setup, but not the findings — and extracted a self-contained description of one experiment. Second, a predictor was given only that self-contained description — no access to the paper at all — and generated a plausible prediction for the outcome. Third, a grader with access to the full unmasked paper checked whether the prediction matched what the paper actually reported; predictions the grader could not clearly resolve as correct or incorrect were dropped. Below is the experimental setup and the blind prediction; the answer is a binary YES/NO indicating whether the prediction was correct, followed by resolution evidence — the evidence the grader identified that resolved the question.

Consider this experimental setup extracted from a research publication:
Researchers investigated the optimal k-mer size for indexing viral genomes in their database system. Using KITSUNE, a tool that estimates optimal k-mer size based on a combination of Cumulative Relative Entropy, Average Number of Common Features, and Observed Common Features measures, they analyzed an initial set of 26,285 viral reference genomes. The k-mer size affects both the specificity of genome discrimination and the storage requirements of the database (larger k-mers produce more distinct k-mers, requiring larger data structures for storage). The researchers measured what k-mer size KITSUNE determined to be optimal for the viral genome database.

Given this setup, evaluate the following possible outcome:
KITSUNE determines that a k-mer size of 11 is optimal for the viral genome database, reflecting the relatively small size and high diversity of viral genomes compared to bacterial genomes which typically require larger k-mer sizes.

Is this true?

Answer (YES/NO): NO